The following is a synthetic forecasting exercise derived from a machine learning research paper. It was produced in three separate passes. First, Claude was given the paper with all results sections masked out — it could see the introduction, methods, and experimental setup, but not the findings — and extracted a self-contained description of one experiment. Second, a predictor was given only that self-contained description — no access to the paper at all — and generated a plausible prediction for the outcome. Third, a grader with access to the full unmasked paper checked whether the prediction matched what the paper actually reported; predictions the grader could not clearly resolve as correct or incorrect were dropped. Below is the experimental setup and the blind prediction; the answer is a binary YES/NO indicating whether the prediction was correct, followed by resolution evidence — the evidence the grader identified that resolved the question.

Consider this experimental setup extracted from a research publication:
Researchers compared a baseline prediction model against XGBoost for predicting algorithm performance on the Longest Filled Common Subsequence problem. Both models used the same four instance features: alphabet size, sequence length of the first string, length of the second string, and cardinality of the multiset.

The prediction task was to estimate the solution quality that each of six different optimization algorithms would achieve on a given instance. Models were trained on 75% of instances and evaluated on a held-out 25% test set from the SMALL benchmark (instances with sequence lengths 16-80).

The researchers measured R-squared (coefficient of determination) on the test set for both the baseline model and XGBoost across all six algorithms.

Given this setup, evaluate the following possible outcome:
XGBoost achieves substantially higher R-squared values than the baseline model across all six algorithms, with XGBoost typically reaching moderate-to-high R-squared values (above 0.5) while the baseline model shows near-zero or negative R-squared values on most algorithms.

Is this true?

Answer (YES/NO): YES